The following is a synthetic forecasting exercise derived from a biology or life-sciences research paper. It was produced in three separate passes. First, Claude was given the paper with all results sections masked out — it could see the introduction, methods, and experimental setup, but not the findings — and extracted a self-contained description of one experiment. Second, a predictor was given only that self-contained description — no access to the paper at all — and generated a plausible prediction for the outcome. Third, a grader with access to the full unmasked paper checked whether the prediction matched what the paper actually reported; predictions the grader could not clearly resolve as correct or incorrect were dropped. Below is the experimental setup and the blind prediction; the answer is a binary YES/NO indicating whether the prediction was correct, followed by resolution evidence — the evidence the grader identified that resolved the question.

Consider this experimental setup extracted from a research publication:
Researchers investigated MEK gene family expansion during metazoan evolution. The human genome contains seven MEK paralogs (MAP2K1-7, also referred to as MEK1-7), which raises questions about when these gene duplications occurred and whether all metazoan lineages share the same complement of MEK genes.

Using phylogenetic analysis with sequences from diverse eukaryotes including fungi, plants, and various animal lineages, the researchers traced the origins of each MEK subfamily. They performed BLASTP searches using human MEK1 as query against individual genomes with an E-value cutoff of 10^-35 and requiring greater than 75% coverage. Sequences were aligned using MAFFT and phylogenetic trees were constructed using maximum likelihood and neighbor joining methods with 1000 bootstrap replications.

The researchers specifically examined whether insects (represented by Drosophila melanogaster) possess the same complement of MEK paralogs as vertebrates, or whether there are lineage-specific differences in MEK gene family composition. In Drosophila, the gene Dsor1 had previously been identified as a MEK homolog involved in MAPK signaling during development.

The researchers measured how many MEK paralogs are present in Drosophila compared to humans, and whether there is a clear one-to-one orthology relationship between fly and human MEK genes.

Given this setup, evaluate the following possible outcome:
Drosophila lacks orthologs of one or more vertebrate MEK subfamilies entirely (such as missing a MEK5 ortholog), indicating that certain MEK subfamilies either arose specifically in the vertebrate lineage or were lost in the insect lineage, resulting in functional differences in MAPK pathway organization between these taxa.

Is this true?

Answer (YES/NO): NO